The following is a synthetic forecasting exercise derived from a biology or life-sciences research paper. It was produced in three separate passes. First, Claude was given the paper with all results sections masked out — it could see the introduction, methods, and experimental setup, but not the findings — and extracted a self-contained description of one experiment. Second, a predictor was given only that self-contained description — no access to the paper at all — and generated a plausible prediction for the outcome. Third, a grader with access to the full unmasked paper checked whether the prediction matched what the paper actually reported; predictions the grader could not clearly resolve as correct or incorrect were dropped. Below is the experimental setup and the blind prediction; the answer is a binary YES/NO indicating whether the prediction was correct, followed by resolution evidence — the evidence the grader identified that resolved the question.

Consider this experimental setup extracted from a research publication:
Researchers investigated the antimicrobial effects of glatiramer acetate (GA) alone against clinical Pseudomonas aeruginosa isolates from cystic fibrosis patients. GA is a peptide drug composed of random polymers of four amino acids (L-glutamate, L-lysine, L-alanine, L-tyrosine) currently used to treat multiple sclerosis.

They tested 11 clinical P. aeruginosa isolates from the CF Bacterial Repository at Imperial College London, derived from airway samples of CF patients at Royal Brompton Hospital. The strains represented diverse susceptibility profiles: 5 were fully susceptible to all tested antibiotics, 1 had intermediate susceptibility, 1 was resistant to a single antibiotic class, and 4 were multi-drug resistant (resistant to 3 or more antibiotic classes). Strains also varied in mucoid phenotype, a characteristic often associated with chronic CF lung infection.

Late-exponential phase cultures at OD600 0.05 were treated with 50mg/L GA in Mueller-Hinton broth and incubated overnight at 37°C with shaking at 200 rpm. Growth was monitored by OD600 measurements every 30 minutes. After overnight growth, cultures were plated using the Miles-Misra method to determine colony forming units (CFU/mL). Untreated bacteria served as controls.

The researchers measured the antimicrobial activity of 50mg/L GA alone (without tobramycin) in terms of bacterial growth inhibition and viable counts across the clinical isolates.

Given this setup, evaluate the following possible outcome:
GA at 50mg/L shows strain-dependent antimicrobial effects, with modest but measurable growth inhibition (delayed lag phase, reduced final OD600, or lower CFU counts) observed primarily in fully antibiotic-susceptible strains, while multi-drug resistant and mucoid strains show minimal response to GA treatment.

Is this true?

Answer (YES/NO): NO